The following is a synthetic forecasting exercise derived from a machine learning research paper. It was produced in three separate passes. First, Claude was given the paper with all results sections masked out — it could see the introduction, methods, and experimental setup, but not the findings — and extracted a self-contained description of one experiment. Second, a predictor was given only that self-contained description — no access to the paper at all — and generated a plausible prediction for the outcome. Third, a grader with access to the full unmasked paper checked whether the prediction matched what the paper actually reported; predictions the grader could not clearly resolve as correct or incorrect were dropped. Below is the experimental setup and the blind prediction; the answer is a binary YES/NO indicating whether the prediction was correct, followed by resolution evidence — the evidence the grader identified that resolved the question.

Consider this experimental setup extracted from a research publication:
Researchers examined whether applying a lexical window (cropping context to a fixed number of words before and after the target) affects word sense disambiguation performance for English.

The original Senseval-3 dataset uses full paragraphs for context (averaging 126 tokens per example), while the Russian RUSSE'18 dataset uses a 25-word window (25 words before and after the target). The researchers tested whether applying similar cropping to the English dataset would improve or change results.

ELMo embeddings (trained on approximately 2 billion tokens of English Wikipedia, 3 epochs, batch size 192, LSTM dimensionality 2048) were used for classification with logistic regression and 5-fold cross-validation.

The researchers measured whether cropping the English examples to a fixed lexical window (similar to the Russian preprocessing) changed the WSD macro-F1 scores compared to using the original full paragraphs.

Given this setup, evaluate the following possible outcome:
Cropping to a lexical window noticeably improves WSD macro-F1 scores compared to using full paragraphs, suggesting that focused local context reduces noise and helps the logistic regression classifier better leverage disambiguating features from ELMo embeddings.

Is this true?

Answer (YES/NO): NO